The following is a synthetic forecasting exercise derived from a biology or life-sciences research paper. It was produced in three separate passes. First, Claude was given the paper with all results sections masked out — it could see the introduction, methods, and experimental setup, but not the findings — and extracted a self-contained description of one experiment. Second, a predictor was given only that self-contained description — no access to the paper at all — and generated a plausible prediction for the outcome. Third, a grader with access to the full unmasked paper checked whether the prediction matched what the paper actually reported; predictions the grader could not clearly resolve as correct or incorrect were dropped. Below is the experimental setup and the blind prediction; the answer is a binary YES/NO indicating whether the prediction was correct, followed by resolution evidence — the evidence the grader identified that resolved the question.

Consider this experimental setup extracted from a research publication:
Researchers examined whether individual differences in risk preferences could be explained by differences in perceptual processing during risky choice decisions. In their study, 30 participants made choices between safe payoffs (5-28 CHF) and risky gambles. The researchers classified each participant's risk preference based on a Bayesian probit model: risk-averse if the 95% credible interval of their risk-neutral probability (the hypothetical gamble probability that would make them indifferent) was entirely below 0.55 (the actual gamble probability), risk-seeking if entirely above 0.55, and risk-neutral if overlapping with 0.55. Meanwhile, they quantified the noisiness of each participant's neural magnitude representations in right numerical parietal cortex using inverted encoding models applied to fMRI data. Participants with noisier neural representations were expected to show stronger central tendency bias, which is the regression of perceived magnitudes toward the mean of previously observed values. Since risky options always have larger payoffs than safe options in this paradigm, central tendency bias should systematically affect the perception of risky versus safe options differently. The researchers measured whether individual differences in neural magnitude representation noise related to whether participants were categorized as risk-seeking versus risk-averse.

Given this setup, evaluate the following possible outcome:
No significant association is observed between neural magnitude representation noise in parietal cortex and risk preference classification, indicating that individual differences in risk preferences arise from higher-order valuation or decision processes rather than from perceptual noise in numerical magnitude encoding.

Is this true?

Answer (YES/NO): NO